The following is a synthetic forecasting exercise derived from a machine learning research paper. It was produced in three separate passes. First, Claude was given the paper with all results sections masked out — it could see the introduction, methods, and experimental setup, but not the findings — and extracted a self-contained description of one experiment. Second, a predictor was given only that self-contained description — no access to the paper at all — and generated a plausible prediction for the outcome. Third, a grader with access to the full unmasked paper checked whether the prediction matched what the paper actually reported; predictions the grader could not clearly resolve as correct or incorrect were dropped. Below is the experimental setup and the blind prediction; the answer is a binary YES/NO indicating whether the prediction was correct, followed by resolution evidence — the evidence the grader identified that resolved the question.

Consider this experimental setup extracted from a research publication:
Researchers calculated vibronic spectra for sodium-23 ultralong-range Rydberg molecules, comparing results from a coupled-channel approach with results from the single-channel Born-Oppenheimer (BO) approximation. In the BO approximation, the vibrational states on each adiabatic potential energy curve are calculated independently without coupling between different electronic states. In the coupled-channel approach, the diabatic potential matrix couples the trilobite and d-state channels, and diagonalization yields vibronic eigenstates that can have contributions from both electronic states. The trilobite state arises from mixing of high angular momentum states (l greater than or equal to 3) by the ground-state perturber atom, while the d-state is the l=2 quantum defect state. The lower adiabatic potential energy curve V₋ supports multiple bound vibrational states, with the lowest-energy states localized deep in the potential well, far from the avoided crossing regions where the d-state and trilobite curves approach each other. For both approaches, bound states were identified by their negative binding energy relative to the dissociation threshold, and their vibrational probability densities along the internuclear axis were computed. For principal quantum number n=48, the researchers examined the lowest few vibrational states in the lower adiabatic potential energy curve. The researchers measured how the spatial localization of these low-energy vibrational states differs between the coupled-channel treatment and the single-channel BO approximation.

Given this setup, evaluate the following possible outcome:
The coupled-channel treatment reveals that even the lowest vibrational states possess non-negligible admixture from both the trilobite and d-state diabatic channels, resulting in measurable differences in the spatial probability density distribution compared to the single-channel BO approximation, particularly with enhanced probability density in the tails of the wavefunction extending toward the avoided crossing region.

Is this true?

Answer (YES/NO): NO